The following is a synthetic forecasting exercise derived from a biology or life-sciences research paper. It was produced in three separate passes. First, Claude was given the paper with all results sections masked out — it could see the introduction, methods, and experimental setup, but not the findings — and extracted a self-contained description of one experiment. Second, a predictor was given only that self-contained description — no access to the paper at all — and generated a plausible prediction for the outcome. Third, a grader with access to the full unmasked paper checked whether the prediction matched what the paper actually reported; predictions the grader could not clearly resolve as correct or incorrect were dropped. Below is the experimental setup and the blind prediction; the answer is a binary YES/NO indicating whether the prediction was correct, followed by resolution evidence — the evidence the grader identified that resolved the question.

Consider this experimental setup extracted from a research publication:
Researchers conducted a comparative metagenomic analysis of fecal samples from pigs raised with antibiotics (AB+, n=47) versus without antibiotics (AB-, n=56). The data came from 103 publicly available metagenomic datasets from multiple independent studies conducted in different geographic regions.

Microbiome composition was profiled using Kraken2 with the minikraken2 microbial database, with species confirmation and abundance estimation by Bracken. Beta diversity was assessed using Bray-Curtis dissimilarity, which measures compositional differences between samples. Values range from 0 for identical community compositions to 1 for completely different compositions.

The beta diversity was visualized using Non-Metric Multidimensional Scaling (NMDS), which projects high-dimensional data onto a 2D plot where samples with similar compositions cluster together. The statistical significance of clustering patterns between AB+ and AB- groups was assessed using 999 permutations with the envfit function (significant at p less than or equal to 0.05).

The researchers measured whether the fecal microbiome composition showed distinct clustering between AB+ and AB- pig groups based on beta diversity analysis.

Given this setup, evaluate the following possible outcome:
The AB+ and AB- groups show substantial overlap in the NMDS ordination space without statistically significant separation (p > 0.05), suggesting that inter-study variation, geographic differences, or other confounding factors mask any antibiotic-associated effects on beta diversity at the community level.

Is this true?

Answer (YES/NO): NO